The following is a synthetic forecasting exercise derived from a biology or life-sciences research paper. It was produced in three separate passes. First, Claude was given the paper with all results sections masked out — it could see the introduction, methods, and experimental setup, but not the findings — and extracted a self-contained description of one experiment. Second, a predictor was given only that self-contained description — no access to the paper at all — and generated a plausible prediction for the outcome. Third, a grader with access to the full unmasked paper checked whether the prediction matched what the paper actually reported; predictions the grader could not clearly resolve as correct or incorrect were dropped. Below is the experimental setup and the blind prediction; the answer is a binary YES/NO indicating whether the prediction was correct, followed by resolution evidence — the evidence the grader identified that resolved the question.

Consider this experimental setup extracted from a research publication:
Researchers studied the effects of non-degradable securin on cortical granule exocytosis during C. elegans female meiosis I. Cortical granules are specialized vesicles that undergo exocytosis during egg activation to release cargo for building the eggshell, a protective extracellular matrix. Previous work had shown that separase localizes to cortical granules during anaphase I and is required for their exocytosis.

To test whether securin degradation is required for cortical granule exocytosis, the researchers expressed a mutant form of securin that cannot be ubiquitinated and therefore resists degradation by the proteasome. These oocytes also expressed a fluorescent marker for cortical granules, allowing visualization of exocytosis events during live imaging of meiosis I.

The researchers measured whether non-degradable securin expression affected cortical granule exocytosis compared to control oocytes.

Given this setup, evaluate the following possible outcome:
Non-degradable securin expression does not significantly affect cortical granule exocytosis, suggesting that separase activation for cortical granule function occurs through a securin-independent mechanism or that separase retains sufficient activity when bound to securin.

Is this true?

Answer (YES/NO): NO